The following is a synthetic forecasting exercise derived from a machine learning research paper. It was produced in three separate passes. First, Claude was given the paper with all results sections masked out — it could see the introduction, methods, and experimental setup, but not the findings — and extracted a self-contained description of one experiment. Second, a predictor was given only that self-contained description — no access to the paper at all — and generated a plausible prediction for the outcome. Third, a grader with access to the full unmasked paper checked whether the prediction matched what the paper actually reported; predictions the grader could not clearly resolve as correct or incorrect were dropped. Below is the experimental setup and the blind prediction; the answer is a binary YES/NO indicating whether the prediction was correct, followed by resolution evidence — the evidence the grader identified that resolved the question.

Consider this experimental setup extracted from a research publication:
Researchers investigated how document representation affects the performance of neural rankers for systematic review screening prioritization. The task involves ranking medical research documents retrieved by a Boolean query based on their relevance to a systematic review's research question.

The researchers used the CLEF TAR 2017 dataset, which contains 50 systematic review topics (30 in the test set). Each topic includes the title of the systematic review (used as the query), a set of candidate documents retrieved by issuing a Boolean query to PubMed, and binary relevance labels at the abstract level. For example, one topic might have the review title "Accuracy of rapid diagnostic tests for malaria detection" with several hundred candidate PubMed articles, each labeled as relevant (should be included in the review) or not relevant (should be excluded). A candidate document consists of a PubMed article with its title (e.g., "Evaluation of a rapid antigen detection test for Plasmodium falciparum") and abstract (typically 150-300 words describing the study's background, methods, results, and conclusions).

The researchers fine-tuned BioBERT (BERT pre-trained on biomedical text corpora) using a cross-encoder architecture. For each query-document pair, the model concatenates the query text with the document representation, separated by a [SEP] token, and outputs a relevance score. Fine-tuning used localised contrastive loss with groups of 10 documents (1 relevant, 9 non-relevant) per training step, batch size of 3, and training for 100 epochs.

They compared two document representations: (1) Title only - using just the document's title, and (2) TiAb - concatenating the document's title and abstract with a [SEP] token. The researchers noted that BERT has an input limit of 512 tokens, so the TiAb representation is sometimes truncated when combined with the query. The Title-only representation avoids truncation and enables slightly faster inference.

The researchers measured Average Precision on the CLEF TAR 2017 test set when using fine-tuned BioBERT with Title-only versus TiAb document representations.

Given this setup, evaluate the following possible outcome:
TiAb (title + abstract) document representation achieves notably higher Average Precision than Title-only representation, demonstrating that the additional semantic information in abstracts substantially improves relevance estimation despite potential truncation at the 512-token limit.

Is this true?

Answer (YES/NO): YES